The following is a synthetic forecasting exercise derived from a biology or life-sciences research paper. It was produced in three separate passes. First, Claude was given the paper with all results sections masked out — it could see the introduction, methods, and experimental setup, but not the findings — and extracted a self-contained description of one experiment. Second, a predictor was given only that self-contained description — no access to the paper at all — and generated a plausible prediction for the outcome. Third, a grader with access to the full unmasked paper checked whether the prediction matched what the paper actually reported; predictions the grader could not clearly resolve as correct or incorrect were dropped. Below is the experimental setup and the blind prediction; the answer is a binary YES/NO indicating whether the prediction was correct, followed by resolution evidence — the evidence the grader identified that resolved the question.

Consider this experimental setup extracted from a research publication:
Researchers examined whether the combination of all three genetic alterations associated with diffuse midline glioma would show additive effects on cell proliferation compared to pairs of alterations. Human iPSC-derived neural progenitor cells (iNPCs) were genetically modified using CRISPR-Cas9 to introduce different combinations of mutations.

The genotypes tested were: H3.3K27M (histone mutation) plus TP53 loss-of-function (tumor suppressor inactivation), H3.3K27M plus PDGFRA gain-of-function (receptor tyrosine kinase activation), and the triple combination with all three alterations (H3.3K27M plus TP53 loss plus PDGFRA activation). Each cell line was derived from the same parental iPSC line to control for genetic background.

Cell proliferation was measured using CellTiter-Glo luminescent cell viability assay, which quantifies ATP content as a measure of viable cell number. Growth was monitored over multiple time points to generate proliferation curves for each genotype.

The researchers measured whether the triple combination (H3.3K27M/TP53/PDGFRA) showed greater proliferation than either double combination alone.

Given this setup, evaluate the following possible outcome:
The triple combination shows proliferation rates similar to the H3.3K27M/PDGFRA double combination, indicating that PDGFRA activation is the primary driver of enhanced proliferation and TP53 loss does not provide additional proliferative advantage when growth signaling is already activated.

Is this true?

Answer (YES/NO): NO